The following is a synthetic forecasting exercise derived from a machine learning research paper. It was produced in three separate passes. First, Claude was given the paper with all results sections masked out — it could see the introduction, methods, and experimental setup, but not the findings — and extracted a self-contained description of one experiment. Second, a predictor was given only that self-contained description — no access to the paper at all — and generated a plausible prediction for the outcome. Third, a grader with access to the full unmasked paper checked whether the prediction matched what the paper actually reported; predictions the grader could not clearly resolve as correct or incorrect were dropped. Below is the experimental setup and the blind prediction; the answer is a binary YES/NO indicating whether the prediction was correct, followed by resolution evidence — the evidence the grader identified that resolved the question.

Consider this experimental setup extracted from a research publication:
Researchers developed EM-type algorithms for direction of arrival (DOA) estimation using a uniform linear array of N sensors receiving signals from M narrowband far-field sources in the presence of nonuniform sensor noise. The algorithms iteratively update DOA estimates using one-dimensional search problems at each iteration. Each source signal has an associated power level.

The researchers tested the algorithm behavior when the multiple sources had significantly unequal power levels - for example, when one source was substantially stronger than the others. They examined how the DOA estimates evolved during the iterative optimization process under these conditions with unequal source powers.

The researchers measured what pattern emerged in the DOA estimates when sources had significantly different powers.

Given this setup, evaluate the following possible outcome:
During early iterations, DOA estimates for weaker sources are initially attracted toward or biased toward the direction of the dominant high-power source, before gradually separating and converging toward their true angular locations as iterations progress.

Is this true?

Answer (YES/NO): NO